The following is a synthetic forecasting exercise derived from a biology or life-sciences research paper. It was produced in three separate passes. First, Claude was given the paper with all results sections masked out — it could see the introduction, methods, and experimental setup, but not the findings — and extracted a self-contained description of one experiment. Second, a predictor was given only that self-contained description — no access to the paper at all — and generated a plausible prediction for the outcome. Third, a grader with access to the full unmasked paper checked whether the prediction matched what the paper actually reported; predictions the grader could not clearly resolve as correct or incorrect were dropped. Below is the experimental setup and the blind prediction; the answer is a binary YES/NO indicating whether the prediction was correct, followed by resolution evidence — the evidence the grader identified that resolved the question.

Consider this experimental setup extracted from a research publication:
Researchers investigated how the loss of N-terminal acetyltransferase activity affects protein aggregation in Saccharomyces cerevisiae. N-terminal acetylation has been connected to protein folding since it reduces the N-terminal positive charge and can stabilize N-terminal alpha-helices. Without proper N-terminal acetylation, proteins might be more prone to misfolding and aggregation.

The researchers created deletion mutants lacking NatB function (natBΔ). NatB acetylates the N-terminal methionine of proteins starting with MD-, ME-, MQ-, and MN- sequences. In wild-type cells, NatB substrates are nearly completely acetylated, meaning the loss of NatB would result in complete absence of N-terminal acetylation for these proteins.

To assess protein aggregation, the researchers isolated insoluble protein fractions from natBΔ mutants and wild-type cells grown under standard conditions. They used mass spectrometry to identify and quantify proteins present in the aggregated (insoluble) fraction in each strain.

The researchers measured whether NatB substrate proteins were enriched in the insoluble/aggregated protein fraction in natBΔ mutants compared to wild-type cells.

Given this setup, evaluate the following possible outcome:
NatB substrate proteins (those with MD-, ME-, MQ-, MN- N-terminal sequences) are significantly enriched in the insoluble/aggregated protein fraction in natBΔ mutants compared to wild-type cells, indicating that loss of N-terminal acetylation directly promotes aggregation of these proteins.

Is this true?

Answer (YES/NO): NO